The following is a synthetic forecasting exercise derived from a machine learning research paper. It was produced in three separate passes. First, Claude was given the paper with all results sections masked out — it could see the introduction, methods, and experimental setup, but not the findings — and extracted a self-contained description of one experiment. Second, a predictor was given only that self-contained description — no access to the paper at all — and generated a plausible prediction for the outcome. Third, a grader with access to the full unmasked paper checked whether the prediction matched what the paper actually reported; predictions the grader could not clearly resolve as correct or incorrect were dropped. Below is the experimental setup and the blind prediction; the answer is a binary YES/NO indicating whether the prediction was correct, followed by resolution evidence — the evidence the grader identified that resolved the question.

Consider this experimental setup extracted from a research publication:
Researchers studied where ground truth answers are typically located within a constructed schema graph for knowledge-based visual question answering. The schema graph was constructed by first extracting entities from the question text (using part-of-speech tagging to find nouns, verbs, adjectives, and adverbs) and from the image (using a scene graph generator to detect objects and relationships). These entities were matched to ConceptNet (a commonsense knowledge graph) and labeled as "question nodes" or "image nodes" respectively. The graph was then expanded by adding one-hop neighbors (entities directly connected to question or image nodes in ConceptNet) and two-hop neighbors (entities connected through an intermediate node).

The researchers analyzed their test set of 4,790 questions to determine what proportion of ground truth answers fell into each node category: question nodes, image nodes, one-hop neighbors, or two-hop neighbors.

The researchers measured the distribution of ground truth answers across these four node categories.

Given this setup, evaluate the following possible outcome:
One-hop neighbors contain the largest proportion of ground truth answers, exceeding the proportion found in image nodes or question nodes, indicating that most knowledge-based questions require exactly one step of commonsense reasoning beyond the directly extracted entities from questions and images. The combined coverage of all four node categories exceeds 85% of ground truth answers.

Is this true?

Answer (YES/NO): NO